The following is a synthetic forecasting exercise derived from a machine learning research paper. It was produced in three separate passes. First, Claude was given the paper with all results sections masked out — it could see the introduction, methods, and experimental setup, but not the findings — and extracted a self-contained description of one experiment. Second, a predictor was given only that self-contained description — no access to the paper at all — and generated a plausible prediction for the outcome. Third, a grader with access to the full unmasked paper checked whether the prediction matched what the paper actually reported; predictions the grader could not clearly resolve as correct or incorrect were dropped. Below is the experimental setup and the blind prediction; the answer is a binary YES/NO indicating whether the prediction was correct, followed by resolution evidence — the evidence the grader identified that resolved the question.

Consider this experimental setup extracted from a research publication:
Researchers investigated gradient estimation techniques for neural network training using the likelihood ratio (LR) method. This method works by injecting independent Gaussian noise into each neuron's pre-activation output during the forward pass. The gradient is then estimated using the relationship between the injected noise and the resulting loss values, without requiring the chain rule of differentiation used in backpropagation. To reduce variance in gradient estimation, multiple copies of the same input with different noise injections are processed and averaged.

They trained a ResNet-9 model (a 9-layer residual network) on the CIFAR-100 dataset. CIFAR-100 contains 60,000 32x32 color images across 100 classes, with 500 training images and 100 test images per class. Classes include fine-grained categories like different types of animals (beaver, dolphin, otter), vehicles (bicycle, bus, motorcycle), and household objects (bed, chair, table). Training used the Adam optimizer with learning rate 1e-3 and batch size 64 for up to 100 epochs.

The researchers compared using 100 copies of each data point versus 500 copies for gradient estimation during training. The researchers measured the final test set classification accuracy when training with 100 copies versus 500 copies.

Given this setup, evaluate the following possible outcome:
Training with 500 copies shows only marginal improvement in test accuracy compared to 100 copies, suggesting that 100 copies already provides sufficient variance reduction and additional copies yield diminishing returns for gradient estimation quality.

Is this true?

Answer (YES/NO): NO